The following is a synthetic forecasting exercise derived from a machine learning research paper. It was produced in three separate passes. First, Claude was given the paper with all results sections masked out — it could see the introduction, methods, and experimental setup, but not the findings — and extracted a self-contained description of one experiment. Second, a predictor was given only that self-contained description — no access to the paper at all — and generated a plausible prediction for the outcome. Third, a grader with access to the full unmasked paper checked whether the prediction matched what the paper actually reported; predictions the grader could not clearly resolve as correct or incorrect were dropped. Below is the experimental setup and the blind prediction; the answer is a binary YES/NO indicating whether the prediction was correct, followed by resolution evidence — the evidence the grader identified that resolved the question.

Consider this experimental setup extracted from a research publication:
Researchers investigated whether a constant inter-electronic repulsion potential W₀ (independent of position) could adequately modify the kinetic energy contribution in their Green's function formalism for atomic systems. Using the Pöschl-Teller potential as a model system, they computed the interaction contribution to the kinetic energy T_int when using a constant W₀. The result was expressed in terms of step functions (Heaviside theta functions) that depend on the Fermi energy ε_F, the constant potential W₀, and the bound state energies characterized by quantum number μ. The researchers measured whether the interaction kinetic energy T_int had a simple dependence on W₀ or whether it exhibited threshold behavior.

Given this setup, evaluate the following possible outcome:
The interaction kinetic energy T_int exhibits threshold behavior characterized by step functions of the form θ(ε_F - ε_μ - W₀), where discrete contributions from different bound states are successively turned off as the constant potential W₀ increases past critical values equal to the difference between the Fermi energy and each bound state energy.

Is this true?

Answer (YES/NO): NO